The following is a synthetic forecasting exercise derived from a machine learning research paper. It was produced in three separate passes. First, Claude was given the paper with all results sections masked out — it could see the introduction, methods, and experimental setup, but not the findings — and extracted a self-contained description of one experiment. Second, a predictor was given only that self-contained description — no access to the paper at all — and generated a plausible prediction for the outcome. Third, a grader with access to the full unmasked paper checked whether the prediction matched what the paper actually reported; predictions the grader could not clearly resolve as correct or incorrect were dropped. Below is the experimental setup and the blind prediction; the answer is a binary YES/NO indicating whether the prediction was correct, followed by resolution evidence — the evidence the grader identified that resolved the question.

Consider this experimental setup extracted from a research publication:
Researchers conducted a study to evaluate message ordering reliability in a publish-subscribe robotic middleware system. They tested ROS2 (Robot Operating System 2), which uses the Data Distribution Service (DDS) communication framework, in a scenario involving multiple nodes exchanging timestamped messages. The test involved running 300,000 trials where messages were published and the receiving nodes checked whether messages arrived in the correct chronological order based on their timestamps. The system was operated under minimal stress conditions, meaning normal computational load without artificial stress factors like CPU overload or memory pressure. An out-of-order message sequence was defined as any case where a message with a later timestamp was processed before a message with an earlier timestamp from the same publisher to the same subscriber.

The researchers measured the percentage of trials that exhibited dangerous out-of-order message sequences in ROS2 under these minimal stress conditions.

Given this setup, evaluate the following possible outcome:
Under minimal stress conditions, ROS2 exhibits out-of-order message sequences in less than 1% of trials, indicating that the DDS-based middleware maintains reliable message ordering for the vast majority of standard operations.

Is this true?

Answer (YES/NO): YES